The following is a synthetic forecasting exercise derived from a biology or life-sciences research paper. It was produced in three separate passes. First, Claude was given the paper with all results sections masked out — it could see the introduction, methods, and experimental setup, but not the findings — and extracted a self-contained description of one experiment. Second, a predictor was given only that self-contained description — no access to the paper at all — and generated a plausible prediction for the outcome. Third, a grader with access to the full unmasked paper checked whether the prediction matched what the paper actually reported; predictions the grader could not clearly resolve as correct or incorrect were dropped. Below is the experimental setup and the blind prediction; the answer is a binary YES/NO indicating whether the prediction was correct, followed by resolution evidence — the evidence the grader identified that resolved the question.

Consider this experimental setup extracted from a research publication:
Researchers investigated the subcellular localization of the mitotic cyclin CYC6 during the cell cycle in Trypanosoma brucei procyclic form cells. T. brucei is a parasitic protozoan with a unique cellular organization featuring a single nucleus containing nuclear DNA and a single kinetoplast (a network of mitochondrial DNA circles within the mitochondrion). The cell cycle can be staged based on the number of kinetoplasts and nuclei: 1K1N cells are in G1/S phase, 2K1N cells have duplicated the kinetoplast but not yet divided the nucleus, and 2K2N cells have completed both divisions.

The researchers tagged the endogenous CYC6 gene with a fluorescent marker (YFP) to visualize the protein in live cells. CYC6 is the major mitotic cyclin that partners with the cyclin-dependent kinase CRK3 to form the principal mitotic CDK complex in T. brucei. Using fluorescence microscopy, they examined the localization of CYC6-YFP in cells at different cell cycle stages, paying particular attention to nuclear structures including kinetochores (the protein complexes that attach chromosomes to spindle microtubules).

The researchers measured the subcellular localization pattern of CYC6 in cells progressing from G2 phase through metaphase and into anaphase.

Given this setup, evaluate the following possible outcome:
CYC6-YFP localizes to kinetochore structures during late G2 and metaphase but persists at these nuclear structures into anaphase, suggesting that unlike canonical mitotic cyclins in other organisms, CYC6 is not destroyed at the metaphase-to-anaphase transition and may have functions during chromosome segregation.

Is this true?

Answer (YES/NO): NO